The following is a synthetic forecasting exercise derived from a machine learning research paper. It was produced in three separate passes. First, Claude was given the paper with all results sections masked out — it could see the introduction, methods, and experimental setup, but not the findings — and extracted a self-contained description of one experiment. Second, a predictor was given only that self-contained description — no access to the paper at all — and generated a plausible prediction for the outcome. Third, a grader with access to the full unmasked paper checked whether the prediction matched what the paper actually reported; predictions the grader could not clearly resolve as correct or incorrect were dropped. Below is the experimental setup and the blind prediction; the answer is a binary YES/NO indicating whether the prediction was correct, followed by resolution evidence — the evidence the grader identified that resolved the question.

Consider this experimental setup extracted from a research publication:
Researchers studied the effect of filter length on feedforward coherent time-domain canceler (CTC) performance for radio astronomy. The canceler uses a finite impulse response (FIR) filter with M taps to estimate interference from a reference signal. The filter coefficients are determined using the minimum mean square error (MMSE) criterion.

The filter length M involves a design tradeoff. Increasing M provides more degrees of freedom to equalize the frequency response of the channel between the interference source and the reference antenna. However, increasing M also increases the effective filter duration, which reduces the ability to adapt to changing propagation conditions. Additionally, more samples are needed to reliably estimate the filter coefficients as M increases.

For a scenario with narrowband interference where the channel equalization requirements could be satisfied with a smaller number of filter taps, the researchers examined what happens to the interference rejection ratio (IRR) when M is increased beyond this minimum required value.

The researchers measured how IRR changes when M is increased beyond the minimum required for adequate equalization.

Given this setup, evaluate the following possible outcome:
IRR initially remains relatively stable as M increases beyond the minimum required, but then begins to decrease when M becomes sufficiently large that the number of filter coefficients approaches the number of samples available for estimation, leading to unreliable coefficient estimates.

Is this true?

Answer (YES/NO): NO